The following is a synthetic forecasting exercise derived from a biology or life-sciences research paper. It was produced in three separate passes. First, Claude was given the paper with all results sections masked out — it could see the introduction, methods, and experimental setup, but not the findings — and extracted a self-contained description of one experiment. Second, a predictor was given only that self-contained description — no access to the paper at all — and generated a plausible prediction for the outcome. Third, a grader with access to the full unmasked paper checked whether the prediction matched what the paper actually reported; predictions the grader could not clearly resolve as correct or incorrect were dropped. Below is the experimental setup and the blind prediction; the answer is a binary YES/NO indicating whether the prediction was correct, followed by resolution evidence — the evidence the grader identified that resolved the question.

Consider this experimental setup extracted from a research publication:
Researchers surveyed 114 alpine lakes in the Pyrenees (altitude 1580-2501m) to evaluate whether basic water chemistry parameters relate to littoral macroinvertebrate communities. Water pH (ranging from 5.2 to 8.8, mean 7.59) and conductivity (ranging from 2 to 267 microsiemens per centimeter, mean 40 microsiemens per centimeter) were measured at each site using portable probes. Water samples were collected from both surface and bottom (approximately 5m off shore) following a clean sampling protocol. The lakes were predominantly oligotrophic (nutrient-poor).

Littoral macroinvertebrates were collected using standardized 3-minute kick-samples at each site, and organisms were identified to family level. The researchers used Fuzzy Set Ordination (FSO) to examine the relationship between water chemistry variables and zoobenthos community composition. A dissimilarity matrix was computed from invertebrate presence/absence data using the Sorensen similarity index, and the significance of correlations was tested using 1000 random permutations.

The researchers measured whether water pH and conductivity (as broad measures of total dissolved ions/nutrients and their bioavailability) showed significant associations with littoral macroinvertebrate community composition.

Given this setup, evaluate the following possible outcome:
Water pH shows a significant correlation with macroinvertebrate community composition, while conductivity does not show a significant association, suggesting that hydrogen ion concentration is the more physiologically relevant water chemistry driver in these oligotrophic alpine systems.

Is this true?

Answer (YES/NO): NO